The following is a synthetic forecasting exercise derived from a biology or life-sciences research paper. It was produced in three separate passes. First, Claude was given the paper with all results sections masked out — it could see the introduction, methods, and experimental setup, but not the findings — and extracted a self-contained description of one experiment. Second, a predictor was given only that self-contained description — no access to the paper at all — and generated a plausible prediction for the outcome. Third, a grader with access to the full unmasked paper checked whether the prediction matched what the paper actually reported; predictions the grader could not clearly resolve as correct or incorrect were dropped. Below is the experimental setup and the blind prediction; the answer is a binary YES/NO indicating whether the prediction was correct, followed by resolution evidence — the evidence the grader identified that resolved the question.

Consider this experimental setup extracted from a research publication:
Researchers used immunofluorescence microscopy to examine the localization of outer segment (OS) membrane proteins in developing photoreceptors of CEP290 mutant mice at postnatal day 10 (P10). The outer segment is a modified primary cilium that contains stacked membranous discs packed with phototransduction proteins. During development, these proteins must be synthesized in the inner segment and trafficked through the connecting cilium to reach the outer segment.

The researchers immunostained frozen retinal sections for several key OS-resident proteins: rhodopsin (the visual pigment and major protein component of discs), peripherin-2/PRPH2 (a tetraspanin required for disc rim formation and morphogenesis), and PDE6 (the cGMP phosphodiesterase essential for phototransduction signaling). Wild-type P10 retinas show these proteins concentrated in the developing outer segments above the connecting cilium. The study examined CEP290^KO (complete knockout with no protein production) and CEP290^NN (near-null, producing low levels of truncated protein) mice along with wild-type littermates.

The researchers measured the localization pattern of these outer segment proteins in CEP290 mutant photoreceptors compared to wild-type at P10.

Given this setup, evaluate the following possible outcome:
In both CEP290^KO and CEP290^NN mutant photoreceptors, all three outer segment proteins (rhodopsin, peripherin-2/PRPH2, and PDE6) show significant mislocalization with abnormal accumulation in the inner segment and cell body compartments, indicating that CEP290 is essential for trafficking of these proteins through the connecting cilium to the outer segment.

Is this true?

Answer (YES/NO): NO